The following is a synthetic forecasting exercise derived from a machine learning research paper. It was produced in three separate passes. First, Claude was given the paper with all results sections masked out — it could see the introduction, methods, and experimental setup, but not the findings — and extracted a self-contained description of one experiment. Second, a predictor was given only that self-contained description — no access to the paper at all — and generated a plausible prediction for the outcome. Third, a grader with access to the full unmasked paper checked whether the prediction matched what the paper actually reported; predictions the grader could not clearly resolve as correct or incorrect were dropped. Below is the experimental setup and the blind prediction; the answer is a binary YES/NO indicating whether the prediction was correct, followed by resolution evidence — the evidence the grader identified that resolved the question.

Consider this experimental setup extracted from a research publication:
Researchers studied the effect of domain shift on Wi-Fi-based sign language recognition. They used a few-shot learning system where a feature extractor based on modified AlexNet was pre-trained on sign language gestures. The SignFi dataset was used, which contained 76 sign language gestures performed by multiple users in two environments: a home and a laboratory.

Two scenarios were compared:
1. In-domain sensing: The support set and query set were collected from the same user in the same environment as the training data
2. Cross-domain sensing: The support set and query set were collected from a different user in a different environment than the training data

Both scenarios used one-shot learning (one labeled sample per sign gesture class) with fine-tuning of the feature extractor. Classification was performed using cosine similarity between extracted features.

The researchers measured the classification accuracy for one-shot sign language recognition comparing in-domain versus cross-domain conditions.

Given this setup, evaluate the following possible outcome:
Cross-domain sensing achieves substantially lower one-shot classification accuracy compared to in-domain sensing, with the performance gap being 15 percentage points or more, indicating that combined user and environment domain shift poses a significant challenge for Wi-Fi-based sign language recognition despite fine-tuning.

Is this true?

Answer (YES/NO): NO